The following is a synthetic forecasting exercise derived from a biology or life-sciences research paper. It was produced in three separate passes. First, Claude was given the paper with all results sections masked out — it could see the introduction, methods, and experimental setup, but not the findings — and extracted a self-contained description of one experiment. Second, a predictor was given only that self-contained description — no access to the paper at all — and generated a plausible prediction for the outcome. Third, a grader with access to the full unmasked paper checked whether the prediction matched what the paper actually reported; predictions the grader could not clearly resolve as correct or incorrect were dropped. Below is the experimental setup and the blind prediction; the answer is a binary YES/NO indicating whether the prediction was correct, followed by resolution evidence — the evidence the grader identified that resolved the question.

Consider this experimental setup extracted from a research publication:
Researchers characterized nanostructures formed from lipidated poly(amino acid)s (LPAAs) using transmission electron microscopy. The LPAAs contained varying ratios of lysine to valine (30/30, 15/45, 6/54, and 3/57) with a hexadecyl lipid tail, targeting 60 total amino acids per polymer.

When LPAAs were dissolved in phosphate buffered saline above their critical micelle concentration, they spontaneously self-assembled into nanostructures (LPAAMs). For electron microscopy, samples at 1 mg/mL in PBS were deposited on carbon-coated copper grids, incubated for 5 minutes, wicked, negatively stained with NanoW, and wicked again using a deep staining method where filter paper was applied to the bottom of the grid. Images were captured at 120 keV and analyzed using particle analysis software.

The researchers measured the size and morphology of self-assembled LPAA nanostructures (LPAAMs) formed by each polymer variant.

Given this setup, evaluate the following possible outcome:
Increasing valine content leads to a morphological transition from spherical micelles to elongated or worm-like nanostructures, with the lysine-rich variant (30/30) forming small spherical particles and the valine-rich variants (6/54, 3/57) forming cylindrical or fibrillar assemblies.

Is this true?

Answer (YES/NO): NO